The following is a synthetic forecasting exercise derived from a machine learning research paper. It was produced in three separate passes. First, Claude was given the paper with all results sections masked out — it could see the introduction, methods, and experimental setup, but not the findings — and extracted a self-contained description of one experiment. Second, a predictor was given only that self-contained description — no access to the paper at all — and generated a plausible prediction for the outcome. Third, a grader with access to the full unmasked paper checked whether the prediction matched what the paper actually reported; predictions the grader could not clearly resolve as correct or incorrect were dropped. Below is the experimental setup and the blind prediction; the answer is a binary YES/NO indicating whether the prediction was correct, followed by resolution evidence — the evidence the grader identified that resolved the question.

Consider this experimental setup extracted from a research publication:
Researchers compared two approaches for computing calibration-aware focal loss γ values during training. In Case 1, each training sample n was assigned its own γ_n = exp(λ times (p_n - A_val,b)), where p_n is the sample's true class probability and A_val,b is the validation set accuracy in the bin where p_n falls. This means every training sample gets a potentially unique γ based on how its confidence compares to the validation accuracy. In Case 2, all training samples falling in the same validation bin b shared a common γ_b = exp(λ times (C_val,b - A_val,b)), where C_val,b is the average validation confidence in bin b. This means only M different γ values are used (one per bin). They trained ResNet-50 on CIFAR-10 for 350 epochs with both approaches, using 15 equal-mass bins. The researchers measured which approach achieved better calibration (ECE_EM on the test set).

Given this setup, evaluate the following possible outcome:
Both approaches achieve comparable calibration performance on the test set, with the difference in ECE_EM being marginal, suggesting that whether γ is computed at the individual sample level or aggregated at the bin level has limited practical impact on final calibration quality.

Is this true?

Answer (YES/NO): YES